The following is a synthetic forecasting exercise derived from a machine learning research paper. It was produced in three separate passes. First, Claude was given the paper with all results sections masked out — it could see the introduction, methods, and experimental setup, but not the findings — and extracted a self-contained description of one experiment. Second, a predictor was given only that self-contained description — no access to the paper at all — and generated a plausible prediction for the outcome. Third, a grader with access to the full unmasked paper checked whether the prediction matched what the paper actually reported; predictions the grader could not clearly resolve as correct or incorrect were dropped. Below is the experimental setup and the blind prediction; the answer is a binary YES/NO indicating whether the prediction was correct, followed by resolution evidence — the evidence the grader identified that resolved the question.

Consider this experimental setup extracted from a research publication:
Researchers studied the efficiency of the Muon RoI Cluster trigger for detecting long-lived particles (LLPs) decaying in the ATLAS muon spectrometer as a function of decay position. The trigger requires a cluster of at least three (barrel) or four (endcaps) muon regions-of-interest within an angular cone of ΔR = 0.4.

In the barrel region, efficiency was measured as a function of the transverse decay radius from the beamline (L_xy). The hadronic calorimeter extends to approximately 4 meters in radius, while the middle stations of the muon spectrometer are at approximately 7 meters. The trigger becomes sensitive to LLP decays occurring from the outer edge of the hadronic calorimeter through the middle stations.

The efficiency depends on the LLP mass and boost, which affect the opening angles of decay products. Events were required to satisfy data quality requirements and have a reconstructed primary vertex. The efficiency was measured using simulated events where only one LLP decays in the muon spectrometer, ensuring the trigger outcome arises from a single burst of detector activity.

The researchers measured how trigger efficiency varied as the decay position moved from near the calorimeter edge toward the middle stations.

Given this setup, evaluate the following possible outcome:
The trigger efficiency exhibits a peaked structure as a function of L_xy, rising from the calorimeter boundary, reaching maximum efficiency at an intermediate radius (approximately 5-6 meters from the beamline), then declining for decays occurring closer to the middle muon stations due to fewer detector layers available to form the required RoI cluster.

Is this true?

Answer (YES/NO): NO